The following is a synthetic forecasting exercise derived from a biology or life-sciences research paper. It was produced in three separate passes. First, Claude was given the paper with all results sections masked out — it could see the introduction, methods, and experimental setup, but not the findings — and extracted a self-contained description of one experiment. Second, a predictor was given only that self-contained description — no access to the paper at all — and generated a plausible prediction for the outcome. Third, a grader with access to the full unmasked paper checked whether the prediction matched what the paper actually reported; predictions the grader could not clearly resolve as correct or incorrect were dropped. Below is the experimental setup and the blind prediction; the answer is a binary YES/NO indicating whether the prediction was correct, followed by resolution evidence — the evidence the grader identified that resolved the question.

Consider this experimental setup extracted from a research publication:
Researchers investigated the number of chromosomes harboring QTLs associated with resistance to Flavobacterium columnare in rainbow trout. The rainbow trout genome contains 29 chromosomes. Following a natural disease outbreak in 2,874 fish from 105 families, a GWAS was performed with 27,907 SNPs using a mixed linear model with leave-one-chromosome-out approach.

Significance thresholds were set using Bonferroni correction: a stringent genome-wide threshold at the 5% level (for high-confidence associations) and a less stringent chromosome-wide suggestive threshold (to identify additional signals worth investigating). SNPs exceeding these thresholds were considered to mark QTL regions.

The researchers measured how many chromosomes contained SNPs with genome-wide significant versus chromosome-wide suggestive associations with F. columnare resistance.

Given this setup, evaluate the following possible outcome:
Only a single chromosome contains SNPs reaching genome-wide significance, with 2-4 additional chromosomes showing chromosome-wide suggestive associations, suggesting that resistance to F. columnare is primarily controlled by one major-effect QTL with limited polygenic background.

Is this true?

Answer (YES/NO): YES